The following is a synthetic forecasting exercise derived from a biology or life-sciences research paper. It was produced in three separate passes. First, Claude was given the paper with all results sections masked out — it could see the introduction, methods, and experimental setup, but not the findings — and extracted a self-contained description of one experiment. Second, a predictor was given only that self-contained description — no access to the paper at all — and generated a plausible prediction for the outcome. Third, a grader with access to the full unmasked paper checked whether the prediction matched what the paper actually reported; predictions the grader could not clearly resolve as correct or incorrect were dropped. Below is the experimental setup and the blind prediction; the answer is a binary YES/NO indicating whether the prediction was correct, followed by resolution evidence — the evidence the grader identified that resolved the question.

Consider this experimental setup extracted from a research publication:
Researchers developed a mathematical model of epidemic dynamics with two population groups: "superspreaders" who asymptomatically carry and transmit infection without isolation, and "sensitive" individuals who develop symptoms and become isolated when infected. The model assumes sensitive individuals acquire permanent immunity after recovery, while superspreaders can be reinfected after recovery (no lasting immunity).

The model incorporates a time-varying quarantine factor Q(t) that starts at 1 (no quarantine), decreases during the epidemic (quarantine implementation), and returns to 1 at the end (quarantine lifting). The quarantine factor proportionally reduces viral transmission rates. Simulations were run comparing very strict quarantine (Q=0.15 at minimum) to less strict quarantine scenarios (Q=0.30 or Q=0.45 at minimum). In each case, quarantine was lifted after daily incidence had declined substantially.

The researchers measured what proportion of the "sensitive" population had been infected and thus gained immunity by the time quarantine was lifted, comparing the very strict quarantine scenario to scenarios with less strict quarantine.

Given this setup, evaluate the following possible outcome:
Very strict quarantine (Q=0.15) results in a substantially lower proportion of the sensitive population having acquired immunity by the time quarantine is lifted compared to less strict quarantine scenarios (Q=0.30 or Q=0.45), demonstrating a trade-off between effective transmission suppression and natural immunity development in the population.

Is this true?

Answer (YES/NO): YES